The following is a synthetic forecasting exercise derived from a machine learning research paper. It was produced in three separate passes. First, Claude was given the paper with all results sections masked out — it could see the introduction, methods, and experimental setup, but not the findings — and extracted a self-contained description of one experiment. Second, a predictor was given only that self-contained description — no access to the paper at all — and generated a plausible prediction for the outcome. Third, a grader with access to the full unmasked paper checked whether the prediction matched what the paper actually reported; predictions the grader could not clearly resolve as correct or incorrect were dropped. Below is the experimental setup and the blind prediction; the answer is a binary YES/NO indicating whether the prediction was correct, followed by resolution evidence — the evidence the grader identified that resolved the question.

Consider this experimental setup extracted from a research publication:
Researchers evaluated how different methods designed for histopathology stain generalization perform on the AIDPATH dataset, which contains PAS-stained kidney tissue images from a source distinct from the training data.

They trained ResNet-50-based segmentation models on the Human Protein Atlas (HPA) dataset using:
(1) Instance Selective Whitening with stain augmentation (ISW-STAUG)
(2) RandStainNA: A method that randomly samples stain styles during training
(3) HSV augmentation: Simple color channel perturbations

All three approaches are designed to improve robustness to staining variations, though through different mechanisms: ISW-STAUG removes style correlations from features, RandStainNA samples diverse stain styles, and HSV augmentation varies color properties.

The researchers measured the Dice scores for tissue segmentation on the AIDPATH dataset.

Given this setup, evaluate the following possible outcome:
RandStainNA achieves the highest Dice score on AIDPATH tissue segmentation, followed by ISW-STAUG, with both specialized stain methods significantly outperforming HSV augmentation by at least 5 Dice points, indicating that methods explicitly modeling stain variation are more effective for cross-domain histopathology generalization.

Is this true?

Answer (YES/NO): NO